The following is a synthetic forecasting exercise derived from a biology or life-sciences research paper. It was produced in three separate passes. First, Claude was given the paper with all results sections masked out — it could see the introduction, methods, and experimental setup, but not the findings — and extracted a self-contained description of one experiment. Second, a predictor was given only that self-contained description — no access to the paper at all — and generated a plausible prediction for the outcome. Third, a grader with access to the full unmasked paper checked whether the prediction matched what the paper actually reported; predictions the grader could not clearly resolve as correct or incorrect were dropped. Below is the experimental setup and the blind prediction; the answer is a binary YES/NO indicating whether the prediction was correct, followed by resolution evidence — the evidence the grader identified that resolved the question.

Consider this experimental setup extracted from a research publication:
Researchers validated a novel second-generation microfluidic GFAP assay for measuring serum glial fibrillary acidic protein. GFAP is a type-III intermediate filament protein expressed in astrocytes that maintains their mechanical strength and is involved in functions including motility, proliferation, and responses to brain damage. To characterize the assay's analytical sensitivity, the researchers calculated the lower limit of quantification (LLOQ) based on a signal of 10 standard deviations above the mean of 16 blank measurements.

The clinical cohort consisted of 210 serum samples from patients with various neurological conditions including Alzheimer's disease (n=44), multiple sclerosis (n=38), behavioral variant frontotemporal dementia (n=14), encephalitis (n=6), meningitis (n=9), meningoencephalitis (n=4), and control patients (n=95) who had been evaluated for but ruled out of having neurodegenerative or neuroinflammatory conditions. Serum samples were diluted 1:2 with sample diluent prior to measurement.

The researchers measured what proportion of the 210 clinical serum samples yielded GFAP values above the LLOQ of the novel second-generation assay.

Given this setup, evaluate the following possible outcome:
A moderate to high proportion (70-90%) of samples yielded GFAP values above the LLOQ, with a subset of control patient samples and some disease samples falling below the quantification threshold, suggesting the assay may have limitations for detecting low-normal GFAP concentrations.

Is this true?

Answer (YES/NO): YES